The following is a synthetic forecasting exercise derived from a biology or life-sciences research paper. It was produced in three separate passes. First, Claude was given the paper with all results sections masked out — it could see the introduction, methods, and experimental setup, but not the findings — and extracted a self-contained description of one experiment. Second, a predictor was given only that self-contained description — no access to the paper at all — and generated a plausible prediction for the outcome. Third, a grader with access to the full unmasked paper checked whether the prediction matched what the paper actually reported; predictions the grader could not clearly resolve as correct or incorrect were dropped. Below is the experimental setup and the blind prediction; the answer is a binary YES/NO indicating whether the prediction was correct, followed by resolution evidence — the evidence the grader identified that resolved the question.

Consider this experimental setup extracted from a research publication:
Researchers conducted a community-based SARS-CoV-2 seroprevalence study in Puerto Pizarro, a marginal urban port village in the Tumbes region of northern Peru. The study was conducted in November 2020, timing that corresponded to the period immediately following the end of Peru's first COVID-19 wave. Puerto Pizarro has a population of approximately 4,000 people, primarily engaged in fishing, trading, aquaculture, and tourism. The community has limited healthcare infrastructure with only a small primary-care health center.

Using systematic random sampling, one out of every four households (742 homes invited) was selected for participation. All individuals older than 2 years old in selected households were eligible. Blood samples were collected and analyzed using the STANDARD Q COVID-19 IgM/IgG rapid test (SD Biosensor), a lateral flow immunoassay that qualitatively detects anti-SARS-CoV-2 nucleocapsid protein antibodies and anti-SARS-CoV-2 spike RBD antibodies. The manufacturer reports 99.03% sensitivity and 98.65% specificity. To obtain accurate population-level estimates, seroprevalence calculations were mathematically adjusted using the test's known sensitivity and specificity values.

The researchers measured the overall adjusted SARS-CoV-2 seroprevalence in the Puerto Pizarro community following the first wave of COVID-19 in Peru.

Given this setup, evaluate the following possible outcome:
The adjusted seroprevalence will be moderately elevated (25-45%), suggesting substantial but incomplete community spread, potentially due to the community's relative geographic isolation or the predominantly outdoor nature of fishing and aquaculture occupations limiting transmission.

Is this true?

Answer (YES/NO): NO